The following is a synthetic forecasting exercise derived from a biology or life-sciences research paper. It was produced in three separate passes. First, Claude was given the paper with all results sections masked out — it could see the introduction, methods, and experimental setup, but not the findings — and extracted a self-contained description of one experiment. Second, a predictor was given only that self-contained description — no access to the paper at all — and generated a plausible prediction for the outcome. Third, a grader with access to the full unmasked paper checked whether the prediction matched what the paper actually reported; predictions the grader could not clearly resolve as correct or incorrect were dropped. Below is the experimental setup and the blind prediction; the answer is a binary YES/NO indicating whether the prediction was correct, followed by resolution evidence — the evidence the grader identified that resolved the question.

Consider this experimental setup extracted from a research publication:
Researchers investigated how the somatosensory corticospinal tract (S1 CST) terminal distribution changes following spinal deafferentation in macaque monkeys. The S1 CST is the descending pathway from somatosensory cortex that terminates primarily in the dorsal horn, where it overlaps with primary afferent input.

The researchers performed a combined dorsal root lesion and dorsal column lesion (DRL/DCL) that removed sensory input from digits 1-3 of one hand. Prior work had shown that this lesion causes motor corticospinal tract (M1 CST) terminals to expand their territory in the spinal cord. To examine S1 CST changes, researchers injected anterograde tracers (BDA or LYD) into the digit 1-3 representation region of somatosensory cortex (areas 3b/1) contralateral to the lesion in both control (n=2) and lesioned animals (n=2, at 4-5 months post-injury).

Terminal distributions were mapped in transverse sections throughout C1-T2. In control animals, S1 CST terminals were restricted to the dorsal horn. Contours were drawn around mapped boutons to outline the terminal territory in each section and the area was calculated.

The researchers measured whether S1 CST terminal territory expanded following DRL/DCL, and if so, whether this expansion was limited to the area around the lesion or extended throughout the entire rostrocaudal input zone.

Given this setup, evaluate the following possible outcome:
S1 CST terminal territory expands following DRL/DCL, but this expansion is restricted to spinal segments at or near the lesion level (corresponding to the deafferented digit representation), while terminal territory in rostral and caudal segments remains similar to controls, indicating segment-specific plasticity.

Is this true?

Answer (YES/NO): NO